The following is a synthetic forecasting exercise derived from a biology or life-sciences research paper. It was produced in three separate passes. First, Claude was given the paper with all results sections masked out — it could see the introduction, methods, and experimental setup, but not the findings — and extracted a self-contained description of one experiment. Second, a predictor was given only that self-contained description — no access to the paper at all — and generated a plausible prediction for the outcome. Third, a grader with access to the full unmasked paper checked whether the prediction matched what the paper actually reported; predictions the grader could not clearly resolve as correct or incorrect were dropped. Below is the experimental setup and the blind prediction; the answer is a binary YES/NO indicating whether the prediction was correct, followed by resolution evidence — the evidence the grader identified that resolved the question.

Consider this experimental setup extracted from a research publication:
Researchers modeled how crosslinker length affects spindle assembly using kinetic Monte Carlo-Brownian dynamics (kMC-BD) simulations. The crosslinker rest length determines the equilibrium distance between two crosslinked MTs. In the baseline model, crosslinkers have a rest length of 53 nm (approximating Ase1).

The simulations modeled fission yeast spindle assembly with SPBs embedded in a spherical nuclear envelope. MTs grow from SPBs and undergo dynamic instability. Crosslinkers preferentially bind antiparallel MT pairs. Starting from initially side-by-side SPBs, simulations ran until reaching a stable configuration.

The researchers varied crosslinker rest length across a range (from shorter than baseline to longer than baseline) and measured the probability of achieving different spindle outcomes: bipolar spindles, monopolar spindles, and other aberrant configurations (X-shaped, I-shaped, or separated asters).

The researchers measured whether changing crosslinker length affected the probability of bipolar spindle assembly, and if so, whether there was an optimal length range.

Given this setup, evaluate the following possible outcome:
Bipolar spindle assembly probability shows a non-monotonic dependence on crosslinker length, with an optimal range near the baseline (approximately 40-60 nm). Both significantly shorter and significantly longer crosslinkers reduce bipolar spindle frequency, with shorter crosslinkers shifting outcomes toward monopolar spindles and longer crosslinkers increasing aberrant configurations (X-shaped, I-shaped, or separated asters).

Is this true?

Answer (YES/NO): YES